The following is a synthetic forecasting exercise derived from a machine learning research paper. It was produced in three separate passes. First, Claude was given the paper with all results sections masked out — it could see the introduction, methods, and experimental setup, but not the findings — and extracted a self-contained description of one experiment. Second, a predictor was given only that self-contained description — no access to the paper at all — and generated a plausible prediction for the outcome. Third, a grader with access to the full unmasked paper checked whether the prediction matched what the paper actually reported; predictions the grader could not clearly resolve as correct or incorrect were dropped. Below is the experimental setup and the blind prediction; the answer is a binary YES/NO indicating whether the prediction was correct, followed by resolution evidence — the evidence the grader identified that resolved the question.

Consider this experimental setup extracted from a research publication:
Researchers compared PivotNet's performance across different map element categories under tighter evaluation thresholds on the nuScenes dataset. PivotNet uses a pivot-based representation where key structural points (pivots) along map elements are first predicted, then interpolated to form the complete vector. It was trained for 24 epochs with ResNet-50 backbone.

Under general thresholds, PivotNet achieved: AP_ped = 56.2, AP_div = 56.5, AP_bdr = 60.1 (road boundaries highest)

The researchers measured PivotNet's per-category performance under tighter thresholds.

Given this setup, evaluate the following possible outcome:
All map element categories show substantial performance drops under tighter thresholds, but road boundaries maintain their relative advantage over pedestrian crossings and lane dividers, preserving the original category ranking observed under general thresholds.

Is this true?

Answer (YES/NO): NO